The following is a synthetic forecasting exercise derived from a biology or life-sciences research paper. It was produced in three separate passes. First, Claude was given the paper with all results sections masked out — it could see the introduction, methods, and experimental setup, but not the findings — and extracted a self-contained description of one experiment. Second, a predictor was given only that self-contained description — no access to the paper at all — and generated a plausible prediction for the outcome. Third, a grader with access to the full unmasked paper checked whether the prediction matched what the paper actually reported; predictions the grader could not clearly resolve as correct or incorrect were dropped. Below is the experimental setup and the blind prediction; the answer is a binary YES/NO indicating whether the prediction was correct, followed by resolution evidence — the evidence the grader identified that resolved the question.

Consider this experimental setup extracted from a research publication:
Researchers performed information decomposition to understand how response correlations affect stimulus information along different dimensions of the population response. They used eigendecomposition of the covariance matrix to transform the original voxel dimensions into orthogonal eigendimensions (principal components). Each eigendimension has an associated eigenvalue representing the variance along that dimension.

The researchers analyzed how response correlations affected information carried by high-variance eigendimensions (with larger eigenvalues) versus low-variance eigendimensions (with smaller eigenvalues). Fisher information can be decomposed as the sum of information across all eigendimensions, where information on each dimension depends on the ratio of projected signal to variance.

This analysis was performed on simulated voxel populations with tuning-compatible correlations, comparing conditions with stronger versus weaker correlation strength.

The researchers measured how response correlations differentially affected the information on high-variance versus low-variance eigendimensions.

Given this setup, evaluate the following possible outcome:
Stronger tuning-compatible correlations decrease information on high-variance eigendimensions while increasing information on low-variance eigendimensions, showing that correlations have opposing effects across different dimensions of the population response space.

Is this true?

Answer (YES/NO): YES